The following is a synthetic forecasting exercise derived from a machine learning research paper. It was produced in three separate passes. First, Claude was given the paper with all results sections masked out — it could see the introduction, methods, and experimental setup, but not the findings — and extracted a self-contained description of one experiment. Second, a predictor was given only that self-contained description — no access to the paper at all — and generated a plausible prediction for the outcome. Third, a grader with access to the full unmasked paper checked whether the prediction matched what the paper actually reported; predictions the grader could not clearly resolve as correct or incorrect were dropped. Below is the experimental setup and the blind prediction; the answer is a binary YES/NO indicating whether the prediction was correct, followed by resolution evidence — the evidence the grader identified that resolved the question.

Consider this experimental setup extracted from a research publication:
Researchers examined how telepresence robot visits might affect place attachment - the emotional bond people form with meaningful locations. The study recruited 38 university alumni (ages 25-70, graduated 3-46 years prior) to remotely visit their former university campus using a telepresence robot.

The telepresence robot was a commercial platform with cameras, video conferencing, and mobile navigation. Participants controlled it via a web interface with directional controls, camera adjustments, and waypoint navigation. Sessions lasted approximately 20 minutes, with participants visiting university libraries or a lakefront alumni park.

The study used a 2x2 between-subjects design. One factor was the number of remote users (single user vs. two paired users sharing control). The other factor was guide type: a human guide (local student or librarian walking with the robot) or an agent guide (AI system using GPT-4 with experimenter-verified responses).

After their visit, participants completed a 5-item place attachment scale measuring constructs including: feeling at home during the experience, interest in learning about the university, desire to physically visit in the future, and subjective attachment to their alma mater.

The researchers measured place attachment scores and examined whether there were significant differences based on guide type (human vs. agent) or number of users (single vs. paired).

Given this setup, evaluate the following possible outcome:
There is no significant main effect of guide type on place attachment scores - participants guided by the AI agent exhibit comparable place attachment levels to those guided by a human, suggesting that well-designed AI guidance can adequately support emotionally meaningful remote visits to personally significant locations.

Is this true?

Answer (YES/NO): YES